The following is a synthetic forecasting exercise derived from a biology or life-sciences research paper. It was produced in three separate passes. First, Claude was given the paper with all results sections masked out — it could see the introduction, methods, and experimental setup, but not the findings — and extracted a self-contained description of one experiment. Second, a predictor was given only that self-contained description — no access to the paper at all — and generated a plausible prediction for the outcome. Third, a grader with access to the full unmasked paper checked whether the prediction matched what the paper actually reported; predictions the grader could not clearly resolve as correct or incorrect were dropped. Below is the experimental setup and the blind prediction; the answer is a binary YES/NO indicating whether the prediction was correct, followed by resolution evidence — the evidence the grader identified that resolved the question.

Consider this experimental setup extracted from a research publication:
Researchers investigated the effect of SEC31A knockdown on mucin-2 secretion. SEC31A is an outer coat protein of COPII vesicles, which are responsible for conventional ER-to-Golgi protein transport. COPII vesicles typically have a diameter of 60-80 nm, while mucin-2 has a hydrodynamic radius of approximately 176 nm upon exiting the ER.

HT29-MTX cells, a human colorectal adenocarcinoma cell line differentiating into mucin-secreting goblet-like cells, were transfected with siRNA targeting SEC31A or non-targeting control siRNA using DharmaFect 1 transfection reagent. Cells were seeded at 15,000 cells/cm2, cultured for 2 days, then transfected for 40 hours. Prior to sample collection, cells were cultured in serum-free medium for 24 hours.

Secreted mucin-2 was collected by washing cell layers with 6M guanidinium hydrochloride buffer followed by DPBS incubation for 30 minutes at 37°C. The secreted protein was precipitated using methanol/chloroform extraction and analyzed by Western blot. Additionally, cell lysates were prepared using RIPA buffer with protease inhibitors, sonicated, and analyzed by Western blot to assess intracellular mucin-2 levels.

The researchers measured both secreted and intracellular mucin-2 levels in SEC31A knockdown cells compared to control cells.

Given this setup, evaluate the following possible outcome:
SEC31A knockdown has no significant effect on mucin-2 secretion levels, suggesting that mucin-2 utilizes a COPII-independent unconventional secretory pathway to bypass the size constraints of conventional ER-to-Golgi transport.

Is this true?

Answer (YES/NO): NO